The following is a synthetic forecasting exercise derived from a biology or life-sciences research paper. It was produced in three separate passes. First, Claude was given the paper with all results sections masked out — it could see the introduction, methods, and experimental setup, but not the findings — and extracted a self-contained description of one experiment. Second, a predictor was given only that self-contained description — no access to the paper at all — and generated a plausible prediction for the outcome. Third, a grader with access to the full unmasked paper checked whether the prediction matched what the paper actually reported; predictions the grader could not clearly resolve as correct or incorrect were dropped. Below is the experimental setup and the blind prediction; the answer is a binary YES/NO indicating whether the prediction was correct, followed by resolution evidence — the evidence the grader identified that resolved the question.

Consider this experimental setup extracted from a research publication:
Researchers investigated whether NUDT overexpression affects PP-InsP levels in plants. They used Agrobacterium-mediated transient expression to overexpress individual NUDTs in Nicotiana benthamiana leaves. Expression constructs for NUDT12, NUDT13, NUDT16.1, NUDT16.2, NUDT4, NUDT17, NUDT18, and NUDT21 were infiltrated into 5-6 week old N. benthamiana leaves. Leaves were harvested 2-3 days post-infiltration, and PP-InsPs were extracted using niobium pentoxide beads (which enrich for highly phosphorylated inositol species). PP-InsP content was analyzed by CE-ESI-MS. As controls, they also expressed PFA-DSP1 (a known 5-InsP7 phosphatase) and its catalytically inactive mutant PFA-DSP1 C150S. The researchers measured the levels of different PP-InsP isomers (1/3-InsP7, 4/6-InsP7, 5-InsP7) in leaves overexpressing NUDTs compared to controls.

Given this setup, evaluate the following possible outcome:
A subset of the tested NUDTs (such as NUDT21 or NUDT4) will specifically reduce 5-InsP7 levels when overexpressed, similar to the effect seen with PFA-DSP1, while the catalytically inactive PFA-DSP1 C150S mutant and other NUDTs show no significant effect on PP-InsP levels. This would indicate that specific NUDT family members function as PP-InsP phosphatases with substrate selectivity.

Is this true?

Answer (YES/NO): NO